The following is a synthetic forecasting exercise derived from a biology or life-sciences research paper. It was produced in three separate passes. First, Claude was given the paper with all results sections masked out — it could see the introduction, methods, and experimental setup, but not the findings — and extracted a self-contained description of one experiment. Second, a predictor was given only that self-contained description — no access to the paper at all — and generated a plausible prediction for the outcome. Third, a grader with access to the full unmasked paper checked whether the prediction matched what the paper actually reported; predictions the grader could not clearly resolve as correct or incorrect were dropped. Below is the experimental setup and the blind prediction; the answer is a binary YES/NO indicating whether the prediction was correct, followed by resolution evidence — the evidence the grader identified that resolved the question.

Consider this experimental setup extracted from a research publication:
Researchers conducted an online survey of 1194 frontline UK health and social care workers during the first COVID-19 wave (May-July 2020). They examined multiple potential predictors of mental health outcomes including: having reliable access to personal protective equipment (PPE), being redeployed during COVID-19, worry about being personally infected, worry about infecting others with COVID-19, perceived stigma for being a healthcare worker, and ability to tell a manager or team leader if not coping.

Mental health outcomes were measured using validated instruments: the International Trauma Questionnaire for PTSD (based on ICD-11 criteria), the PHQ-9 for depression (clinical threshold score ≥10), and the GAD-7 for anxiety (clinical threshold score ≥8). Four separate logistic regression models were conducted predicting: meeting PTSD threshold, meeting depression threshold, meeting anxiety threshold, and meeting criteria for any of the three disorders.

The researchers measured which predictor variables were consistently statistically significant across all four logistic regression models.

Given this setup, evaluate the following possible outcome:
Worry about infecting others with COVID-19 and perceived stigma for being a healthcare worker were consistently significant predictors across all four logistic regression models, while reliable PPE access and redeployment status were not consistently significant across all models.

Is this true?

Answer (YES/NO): YES